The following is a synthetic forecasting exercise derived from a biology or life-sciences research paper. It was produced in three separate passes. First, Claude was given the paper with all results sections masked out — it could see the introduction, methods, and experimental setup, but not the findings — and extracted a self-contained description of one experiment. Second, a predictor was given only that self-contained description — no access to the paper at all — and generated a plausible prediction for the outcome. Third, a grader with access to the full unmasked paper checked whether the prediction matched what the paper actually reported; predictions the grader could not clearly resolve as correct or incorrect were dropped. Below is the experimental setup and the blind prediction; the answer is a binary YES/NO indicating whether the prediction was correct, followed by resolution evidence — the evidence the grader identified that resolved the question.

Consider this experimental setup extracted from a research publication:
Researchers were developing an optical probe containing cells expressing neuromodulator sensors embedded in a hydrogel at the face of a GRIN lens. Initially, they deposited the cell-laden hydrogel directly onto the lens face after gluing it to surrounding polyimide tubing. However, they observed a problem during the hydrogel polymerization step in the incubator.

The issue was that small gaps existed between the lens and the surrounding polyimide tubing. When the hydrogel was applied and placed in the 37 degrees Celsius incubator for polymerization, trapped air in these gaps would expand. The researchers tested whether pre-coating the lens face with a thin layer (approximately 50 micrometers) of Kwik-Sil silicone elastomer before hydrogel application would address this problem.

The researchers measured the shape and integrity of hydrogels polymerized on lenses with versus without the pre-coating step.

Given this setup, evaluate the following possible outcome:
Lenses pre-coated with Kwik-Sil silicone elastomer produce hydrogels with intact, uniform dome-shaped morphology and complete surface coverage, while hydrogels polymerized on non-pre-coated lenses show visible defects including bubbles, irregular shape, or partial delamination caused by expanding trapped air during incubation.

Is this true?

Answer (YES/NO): YES